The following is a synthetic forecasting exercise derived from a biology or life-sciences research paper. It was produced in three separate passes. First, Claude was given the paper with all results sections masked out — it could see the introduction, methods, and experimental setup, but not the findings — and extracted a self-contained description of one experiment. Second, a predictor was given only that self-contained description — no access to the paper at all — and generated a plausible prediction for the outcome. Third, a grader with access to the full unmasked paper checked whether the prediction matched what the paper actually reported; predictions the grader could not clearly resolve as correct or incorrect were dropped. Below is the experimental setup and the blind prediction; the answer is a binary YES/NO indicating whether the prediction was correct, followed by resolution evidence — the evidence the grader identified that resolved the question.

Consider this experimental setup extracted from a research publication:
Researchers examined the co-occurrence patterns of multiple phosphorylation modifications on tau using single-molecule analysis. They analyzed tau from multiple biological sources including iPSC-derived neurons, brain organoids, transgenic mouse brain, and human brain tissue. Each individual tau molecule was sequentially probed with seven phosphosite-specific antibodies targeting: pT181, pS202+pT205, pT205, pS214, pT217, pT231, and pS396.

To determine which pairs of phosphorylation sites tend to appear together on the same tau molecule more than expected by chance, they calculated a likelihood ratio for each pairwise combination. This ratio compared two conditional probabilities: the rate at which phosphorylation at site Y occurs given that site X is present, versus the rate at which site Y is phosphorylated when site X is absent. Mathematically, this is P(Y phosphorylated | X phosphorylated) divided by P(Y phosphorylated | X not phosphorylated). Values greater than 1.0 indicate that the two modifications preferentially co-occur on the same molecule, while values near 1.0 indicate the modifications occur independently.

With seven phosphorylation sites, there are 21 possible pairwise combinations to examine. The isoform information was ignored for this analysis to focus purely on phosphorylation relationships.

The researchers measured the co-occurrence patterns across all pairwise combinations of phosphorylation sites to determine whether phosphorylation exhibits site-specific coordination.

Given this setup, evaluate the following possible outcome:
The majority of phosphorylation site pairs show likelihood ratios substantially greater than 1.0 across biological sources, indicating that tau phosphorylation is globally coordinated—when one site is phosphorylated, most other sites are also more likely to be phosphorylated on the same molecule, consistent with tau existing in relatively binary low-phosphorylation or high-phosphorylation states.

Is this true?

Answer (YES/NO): NO